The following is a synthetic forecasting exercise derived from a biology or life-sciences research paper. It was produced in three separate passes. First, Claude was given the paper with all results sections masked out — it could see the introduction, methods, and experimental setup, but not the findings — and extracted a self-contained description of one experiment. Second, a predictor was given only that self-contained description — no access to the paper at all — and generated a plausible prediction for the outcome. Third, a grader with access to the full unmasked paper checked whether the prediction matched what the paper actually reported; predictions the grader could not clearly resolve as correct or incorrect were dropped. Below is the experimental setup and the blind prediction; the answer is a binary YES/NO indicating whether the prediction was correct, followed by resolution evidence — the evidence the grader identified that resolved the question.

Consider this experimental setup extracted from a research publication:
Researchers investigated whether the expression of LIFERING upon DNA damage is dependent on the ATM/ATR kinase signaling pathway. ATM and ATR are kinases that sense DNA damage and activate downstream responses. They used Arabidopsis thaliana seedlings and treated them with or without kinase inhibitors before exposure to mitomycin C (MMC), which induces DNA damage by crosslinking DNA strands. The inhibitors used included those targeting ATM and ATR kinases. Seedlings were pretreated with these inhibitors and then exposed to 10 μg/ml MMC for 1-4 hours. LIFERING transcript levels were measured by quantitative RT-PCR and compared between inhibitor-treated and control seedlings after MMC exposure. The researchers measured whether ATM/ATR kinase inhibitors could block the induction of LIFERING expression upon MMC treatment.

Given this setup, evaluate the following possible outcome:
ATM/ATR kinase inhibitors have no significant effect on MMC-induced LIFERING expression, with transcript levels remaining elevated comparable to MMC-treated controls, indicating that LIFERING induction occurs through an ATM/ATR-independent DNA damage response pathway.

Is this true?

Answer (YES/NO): NO